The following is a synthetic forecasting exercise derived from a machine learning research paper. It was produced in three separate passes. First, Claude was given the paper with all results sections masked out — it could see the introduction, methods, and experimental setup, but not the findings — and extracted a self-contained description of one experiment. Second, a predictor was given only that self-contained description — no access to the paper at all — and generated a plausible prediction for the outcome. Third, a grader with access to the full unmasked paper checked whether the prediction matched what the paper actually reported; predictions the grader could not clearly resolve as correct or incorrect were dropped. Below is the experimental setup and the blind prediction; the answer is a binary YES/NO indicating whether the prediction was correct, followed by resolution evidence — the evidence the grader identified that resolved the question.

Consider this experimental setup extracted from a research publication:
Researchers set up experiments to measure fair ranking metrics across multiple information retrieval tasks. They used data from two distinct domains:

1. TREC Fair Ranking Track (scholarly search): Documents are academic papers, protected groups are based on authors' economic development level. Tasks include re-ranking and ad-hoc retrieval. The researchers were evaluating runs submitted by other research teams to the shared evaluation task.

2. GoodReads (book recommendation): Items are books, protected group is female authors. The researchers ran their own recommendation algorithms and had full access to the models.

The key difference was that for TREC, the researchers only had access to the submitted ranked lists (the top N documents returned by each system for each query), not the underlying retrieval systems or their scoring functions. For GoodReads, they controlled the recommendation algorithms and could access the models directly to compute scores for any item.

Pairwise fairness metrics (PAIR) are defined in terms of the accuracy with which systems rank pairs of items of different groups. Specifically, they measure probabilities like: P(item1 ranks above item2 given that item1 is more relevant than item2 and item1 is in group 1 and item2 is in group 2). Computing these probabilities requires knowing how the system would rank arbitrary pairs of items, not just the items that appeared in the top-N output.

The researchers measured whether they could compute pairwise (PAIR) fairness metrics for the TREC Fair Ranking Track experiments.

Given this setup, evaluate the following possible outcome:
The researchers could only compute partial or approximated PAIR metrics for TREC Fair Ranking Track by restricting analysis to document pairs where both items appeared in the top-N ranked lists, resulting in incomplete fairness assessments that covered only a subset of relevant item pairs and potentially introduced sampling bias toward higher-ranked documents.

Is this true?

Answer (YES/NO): NO